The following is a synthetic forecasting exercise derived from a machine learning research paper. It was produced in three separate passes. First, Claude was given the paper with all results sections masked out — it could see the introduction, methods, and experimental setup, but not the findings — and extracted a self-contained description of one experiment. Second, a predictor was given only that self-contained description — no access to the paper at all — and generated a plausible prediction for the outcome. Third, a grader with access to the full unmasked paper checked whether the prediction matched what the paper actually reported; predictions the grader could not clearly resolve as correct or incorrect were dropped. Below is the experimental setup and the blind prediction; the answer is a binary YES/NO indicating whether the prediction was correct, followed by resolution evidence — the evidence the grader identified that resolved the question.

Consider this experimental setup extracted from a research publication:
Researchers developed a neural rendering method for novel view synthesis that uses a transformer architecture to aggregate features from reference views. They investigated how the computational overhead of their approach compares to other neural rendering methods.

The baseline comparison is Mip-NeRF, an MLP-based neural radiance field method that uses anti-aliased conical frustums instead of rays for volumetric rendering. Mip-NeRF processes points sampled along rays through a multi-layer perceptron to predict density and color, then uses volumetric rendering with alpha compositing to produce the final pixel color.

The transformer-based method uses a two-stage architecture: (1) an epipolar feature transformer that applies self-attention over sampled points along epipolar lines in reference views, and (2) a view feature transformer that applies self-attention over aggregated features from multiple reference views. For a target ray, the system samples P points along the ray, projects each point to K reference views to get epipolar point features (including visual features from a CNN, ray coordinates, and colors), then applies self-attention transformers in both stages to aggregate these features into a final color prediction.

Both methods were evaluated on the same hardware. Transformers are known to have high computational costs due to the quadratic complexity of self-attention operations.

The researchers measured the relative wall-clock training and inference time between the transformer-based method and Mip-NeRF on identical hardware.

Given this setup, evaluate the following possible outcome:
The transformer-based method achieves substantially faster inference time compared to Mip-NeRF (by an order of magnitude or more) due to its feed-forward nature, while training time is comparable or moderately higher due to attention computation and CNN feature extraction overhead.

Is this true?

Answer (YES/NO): NO